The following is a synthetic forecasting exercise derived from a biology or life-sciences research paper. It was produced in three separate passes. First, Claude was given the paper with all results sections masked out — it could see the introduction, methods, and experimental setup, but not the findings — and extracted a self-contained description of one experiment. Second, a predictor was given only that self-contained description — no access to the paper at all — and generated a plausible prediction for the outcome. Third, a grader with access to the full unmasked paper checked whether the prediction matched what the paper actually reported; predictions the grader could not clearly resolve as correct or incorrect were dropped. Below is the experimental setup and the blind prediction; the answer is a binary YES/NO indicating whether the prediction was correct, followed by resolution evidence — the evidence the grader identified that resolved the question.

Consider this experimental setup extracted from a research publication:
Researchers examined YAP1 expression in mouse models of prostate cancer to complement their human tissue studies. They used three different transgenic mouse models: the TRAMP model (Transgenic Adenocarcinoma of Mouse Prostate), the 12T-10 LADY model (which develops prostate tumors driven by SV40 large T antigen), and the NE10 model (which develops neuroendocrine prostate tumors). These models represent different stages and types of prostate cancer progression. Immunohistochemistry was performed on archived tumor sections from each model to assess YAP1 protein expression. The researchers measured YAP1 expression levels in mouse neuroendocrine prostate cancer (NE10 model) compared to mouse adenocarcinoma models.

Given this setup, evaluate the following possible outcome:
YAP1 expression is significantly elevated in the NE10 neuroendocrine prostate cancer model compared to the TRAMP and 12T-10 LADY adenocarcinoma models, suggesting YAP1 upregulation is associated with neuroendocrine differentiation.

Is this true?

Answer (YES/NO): NO